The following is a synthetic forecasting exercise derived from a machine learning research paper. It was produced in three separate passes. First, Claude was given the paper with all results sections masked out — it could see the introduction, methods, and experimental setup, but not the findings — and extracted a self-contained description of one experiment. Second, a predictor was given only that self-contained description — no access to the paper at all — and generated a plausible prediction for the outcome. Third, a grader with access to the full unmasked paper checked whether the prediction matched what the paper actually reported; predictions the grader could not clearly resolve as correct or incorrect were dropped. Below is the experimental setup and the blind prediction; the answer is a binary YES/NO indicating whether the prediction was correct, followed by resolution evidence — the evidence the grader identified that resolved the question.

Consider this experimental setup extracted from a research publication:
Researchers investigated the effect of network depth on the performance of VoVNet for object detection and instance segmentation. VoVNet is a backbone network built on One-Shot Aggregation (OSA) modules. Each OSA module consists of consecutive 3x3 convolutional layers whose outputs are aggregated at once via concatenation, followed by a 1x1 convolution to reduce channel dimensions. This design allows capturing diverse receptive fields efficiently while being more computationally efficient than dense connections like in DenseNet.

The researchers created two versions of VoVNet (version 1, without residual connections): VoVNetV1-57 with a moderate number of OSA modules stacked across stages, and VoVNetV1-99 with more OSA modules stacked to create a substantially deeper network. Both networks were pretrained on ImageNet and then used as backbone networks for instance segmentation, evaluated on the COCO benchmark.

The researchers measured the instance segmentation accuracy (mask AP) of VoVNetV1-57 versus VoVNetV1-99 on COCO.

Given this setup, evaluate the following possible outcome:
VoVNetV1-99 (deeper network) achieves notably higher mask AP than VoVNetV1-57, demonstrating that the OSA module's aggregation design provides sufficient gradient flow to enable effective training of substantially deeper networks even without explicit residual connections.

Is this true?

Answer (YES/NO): NO